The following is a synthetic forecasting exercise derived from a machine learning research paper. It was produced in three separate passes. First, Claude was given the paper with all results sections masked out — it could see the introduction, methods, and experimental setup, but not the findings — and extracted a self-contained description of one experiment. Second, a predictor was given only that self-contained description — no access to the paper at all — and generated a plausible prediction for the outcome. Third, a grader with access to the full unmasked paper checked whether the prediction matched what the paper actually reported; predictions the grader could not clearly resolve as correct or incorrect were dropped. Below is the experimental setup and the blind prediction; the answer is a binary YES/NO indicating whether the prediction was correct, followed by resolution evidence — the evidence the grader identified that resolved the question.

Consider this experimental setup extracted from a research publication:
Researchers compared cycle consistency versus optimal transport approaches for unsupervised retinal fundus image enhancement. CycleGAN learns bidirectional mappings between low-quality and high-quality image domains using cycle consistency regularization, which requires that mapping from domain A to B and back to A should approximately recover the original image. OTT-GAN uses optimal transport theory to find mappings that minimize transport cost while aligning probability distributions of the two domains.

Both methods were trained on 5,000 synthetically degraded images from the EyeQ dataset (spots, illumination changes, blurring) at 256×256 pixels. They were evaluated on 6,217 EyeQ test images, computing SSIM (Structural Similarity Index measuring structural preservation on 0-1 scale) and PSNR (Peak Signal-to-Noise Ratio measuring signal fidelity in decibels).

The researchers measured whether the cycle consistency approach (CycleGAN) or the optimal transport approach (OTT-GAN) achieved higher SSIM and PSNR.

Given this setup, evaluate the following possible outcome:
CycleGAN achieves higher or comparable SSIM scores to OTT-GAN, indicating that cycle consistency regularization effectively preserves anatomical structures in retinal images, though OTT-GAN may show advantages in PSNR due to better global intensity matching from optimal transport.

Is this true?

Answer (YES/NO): NO